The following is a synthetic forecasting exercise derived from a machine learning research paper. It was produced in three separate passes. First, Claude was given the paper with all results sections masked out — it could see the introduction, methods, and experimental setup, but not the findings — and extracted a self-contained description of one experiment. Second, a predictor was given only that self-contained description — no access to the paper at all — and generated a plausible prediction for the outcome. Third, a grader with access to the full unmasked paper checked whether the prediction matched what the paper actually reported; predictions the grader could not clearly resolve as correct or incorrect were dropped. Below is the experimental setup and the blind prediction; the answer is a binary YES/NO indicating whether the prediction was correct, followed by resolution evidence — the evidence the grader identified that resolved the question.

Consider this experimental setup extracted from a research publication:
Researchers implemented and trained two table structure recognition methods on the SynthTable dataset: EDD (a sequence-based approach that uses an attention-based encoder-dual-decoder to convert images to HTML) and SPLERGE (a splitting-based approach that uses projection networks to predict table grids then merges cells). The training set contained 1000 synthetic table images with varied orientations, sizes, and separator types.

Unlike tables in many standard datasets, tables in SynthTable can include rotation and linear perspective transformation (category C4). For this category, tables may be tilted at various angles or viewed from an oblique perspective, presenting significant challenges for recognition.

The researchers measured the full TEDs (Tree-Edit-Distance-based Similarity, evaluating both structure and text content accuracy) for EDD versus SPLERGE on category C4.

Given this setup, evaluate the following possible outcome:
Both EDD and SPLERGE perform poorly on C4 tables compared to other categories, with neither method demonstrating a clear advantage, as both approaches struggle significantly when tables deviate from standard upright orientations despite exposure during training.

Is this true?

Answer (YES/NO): NO